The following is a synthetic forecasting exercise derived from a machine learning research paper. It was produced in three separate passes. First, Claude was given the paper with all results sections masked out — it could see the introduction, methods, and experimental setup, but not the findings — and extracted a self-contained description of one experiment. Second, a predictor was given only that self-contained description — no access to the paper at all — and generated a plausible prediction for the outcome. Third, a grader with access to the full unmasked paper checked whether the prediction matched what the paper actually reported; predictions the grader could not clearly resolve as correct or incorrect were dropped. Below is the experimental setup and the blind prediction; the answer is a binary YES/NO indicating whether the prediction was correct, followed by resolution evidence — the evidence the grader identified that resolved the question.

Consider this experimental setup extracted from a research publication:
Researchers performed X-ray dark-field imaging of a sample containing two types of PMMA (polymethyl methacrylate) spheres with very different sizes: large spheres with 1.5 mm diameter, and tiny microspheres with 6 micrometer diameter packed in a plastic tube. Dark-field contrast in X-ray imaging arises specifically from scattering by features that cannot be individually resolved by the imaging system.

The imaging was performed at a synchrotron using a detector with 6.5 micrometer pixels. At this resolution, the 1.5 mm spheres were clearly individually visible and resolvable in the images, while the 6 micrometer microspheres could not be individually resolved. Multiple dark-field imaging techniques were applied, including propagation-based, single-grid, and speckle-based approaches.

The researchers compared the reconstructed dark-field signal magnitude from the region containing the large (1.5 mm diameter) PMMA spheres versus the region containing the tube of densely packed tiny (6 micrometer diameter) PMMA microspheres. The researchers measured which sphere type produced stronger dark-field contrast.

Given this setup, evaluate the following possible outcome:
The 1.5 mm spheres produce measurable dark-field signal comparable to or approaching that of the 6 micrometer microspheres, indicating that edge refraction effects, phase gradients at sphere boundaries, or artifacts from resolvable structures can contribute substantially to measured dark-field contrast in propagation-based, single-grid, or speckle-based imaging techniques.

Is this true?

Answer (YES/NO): NO